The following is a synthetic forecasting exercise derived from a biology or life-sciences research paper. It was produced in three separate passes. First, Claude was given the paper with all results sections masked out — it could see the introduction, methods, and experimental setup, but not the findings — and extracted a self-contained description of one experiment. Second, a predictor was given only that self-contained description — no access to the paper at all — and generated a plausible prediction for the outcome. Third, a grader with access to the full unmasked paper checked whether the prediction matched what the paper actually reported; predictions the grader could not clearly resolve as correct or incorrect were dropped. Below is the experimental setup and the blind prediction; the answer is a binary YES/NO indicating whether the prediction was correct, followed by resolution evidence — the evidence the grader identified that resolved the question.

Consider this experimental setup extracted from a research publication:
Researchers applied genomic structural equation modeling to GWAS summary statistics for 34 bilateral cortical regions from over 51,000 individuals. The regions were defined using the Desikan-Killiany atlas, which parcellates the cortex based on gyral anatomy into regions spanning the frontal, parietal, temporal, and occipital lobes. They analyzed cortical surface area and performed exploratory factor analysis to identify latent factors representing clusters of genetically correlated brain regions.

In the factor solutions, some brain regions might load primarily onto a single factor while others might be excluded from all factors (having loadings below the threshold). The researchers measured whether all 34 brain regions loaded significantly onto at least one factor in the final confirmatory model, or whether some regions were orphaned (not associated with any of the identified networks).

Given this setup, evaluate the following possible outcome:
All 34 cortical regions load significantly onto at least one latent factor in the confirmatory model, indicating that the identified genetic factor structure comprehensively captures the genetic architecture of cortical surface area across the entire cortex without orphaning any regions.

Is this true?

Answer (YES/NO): NO